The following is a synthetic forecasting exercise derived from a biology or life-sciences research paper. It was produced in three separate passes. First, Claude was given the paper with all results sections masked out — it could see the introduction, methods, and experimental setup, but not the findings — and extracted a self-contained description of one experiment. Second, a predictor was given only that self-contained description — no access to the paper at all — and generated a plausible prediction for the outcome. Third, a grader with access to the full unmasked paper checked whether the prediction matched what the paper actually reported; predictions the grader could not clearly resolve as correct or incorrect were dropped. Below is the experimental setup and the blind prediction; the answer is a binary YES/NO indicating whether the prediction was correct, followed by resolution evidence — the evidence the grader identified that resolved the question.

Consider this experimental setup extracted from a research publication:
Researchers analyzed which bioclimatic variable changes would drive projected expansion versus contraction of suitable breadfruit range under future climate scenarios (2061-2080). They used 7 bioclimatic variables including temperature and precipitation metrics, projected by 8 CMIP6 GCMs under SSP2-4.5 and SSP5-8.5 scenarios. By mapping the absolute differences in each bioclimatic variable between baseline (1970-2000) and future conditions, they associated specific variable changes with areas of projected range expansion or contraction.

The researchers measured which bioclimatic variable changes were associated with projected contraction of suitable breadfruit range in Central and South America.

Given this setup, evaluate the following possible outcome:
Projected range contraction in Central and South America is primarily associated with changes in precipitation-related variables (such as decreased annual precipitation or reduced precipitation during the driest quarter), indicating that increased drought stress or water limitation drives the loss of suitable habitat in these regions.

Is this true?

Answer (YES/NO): YES